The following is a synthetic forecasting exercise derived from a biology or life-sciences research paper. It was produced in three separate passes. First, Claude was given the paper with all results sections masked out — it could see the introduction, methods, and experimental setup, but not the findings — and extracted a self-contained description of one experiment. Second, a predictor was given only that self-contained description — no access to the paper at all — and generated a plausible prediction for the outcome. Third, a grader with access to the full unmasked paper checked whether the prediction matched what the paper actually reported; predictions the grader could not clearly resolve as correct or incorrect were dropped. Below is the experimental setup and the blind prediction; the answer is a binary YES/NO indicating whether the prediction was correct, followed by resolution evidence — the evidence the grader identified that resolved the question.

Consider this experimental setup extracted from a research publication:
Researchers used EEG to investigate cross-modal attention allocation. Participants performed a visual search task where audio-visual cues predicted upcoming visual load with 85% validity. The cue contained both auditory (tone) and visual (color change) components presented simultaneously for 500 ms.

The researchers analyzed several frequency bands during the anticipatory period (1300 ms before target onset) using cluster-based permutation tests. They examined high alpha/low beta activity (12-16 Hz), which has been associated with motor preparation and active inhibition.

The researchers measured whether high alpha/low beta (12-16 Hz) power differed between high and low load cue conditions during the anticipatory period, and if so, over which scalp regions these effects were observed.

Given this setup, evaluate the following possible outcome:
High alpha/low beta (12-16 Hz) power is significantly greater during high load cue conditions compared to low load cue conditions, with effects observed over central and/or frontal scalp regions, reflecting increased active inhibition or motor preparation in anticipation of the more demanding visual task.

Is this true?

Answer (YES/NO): YES